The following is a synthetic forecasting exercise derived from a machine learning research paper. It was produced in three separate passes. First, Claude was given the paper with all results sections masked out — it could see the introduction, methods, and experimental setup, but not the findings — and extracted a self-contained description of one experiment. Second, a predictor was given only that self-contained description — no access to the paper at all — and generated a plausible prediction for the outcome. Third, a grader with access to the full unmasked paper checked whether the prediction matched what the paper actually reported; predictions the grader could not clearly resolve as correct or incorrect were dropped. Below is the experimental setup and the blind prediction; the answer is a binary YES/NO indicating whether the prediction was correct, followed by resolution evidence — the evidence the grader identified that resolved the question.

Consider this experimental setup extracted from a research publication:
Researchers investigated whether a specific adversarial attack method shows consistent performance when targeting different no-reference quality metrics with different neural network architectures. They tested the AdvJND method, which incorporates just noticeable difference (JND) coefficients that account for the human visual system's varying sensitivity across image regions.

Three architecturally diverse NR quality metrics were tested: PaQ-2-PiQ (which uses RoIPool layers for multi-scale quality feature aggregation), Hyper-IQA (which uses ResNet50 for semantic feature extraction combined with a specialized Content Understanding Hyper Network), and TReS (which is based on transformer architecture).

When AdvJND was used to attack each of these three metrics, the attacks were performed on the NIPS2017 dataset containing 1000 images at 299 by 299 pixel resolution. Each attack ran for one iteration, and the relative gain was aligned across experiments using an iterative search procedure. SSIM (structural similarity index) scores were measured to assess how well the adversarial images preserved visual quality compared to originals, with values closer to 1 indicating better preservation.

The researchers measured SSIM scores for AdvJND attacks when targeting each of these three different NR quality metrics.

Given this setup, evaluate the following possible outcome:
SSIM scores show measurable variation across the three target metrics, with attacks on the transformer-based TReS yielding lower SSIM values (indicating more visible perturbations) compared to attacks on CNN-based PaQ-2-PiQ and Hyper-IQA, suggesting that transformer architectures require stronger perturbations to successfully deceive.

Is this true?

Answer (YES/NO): NO